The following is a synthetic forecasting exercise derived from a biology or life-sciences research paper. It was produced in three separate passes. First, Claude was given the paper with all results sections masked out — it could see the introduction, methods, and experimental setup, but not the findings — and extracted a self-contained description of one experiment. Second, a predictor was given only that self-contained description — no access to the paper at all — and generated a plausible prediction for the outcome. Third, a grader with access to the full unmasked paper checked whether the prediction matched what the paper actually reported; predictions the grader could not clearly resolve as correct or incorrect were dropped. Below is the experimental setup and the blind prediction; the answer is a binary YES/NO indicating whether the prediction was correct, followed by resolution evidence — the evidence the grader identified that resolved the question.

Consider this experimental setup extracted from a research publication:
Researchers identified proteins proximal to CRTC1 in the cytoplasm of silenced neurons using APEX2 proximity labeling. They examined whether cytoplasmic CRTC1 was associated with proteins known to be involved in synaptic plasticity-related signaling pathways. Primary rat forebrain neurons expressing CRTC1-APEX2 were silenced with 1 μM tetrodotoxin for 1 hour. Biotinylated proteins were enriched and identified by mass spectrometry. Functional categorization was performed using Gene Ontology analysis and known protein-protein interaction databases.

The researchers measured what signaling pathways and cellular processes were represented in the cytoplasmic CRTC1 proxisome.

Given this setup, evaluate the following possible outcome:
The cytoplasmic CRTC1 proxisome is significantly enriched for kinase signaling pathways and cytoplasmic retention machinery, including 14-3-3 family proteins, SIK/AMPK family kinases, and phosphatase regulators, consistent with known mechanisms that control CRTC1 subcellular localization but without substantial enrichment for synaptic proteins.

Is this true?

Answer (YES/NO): NO